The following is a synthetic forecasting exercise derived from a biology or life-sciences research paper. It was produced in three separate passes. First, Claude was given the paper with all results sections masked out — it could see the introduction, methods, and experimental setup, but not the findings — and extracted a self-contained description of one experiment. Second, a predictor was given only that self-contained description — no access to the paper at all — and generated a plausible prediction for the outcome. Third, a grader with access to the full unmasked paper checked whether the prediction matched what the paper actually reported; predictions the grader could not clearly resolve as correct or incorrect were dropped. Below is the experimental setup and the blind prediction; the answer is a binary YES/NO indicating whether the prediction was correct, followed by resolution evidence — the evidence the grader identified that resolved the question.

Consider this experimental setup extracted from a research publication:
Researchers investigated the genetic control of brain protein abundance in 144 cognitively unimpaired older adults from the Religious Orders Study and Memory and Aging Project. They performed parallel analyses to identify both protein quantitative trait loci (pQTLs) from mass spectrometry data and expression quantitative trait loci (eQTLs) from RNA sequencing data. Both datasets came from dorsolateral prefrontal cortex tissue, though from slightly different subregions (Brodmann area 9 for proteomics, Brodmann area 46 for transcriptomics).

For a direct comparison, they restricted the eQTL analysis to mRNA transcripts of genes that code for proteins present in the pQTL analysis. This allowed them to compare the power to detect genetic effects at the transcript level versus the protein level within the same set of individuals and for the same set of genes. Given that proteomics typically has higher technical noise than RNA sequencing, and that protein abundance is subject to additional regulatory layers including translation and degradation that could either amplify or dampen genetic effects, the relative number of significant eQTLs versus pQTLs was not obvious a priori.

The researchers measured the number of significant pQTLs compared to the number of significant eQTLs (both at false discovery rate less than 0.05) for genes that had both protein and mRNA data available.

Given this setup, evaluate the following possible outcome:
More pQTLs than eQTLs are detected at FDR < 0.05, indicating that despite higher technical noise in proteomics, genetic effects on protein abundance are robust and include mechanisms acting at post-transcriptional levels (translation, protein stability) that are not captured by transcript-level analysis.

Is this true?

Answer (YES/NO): NO